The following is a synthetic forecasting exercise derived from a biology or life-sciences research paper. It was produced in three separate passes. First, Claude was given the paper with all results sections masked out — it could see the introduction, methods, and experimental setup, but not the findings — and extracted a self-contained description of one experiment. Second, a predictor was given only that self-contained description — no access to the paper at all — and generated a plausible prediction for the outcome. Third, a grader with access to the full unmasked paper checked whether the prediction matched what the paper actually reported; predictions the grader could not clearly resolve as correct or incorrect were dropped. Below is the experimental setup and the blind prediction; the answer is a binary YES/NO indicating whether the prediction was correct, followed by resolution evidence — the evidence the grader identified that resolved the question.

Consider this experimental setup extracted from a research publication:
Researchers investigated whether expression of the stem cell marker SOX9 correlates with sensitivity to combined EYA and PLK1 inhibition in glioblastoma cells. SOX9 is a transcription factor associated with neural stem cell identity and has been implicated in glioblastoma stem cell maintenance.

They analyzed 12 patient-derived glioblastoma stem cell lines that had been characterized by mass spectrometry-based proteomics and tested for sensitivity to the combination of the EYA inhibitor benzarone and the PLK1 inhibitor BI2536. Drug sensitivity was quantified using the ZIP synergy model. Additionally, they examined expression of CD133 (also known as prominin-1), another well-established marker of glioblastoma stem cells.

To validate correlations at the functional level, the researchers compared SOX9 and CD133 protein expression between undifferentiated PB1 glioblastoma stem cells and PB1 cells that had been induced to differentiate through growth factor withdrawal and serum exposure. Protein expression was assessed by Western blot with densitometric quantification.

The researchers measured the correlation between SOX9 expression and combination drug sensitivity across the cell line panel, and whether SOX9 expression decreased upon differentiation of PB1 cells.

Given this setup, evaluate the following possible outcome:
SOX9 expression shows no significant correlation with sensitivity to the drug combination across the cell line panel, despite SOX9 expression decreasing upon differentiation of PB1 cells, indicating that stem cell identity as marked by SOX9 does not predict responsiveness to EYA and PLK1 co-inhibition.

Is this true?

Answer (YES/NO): NO